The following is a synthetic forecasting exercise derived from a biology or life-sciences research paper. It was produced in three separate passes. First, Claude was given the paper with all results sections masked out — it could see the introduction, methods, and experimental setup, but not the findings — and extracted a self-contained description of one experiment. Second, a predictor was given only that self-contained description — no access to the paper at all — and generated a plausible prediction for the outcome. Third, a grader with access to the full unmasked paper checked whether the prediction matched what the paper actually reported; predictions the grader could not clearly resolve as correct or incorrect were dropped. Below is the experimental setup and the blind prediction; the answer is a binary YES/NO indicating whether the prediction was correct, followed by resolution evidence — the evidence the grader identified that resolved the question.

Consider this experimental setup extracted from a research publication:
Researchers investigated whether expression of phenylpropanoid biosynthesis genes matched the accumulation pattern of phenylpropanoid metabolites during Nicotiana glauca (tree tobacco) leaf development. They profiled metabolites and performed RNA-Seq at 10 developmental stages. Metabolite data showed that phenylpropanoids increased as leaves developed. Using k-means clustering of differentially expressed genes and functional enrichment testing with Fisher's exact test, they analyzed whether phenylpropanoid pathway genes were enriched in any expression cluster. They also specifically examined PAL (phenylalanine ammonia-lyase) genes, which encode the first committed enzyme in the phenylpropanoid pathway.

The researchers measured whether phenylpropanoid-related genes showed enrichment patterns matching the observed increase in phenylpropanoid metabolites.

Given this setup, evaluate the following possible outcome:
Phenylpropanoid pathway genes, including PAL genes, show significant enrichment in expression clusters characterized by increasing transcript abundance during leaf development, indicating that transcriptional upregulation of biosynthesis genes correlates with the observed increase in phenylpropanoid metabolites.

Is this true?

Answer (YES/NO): NO